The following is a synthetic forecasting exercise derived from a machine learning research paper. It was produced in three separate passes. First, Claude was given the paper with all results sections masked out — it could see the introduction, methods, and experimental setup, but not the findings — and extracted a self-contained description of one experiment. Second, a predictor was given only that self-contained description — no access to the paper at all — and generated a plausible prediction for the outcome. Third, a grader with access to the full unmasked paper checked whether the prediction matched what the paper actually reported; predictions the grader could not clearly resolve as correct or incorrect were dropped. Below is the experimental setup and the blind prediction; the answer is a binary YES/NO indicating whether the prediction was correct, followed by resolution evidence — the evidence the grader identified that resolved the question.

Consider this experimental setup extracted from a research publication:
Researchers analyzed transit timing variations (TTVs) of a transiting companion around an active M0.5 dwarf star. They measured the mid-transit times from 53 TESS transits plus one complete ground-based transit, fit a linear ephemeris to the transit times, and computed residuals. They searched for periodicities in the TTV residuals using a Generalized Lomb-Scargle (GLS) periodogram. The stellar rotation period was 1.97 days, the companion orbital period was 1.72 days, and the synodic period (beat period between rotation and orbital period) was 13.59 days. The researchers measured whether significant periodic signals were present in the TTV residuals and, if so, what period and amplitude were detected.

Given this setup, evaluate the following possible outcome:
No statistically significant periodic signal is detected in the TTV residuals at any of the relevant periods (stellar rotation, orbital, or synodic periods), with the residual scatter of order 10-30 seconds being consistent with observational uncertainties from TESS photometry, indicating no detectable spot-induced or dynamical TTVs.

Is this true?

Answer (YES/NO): NO